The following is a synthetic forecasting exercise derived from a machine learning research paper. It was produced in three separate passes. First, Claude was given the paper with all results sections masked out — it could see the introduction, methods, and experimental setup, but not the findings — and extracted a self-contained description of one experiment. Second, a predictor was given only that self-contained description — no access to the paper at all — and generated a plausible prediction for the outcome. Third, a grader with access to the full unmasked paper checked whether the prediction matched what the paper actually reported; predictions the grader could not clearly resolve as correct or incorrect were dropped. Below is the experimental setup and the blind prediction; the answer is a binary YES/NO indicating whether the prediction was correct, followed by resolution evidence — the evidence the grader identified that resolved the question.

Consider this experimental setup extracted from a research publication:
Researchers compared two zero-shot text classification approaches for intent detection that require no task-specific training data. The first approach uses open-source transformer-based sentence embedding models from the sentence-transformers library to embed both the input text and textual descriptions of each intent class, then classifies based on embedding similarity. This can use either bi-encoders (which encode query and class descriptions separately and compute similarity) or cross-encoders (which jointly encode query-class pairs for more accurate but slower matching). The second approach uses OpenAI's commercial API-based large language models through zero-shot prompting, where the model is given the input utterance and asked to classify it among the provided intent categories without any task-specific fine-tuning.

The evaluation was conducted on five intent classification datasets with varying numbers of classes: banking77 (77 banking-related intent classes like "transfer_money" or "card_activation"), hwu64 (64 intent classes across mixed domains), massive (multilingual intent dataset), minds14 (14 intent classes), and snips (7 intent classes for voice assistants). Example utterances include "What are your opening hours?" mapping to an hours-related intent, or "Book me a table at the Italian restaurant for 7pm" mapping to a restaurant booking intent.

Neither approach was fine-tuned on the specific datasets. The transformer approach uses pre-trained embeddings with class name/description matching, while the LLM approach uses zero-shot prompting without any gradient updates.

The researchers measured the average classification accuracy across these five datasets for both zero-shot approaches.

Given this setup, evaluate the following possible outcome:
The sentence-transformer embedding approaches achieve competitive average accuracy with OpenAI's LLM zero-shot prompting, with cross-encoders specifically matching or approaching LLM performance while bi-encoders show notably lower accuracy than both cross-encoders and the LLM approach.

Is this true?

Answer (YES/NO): NO